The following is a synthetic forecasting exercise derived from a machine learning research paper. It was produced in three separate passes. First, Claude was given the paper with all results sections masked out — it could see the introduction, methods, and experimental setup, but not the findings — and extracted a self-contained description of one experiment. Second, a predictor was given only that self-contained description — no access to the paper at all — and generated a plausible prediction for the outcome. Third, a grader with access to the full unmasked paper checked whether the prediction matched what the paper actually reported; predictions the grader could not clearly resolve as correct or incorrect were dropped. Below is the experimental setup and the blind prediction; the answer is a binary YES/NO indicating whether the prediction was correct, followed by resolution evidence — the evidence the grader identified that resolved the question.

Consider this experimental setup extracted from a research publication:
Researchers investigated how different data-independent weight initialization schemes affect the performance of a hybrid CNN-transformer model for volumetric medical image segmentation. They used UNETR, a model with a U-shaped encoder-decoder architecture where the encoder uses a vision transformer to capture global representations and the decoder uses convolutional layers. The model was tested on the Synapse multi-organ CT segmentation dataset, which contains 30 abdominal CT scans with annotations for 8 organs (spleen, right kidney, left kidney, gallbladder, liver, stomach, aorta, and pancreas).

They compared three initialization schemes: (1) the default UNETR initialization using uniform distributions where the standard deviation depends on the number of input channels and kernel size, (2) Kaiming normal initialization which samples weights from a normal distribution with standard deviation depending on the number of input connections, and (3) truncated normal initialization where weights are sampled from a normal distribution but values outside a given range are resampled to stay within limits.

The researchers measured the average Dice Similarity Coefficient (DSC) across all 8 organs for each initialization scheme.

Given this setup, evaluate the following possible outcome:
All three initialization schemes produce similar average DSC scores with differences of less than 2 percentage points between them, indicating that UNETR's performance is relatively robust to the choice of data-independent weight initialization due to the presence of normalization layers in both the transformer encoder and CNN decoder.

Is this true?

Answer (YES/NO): NO